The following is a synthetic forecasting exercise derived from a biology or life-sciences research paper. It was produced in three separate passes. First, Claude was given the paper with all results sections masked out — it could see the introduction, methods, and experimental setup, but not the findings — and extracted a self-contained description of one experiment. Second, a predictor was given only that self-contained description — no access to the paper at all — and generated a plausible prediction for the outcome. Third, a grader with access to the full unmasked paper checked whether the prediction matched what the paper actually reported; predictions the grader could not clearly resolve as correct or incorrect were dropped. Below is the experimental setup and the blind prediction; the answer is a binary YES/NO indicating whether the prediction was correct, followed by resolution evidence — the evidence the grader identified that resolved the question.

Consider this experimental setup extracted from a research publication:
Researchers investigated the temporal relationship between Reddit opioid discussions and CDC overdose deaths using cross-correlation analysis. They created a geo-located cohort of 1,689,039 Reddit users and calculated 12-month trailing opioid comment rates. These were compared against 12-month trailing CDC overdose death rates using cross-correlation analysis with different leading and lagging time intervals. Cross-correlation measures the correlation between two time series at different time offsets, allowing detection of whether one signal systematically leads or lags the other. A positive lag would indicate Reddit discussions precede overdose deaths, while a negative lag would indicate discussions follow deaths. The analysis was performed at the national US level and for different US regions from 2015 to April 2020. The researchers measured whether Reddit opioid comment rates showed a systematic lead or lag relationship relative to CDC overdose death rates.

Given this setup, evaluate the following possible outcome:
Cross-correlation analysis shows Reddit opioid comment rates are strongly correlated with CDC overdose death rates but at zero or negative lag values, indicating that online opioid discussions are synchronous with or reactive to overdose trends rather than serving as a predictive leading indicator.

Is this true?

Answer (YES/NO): YES